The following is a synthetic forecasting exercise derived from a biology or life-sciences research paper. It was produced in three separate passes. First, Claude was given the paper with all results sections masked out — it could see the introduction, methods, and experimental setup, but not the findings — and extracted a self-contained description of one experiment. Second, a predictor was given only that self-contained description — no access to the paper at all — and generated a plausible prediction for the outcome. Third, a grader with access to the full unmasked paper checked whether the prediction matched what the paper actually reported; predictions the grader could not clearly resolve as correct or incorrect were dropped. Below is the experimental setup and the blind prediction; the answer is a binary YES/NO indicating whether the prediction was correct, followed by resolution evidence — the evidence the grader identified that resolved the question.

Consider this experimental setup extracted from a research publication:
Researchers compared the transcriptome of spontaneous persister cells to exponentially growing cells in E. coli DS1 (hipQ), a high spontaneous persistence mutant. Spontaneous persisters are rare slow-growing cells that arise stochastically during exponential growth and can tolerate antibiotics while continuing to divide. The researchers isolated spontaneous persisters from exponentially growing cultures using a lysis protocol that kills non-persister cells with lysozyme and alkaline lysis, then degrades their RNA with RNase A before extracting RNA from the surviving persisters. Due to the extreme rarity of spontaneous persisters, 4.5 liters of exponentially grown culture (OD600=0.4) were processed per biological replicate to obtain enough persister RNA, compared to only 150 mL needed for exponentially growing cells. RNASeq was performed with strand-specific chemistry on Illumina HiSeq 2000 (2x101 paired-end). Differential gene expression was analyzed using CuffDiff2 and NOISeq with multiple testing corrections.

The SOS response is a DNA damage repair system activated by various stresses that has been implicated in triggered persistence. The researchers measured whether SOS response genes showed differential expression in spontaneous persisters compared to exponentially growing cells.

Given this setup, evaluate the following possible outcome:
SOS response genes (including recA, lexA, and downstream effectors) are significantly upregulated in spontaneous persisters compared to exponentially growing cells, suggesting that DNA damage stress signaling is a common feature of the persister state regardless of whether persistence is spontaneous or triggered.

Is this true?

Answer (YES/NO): NO